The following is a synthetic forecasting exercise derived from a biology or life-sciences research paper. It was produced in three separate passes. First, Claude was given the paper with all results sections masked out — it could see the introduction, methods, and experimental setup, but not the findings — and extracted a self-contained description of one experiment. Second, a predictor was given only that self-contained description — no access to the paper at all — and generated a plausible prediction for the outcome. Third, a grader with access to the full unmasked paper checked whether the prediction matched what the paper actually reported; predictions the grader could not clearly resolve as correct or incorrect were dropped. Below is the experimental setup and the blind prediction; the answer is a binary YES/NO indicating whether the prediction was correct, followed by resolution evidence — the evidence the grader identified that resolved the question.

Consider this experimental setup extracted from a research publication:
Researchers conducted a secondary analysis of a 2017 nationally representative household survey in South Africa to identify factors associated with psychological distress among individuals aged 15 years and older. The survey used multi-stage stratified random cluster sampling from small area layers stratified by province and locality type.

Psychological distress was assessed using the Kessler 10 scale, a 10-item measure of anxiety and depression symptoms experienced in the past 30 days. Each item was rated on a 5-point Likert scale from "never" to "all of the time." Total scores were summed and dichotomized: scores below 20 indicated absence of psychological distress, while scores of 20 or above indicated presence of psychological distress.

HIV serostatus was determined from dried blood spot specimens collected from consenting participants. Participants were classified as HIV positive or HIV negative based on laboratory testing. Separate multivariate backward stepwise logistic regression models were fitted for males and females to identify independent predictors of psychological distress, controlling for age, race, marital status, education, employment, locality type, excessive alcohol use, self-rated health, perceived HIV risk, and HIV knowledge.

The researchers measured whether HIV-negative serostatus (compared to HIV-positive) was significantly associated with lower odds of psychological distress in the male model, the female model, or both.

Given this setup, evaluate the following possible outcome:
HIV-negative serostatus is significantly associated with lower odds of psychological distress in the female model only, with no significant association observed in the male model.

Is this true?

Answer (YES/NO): NO